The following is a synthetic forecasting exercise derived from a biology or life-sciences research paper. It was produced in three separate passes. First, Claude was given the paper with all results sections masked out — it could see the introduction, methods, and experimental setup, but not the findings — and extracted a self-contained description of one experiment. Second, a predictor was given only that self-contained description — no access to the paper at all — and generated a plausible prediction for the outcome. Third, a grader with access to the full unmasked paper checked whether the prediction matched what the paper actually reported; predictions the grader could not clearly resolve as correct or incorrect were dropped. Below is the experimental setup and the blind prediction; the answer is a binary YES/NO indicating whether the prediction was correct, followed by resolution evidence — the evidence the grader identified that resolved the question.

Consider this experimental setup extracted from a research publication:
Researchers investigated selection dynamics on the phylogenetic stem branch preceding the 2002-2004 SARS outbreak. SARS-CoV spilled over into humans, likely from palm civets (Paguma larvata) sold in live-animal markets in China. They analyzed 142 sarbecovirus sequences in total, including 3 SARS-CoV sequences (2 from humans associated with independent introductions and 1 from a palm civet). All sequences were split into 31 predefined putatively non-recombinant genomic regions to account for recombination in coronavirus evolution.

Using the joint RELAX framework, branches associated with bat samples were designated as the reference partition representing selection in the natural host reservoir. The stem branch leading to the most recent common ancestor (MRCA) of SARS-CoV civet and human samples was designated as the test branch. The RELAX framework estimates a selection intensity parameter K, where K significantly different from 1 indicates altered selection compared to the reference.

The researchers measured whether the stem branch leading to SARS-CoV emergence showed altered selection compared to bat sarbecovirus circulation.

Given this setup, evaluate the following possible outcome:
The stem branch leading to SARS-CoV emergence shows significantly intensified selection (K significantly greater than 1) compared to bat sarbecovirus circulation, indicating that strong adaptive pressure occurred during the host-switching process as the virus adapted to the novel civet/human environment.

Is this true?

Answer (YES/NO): NO